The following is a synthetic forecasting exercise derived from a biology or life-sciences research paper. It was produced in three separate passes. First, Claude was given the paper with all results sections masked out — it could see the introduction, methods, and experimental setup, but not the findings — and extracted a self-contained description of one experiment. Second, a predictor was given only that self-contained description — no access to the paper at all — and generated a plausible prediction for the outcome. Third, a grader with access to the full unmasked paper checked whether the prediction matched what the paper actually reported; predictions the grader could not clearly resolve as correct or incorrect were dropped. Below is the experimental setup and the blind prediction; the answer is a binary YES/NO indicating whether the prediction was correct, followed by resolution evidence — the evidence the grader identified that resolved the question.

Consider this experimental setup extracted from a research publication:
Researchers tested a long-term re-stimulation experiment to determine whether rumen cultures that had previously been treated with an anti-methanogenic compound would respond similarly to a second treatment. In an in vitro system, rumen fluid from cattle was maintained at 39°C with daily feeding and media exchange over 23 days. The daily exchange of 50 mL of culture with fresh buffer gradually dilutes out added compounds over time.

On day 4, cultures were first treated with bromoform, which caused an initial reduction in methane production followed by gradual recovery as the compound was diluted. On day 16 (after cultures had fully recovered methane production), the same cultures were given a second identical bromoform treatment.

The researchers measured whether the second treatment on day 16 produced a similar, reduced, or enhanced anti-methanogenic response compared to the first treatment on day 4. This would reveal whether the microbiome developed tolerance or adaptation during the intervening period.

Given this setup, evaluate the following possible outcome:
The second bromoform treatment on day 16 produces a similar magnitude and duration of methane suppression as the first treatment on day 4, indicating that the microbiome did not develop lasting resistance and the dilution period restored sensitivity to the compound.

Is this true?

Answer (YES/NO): YES